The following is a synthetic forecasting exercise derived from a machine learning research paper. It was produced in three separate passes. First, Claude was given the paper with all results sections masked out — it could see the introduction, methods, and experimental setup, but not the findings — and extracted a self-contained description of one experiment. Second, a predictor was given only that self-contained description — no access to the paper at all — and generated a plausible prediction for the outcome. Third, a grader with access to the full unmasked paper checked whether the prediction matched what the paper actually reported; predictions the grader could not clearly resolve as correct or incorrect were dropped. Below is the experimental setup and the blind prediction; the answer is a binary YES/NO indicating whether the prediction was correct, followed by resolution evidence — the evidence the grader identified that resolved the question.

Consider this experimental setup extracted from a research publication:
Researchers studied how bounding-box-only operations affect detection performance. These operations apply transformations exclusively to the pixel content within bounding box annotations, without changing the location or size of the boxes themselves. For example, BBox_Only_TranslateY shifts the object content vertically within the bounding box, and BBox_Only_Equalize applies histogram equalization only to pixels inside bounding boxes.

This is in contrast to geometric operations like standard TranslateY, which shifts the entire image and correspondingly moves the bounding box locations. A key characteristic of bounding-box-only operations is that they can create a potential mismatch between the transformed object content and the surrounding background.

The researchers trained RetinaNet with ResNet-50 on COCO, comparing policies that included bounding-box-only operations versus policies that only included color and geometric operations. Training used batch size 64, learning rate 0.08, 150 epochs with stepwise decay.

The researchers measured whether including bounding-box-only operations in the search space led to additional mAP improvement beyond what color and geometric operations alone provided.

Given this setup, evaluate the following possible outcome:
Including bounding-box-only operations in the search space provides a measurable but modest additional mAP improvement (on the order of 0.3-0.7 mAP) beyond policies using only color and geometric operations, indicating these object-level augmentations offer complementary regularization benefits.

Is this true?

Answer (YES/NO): YES